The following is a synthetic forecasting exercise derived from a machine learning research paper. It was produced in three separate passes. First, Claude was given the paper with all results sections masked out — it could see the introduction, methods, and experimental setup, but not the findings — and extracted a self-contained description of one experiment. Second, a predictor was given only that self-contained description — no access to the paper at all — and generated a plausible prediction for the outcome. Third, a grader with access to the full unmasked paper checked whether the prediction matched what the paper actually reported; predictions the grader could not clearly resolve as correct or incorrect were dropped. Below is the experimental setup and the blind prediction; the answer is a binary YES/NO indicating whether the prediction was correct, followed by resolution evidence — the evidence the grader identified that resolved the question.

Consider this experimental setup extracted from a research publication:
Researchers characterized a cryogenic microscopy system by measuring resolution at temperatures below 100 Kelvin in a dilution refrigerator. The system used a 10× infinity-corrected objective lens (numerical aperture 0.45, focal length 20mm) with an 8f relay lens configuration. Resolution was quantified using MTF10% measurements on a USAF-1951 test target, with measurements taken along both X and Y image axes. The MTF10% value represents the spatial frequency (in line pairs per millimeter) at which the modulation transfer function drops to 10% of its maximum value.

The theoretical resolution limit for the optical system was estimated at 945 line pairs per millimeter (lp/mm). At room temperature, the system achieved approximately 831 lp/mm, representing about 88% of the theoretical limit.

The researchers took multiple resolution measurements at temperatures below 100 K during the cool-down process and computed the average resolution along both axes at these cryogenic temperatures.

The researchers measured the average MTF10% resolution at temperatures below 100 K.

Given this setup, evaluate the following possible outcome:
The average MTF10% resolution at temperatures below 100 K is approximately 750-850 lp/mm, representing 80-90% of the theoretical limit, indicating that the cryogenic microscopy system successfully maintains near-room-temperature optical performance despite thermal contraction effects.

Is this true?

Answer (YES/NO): NO